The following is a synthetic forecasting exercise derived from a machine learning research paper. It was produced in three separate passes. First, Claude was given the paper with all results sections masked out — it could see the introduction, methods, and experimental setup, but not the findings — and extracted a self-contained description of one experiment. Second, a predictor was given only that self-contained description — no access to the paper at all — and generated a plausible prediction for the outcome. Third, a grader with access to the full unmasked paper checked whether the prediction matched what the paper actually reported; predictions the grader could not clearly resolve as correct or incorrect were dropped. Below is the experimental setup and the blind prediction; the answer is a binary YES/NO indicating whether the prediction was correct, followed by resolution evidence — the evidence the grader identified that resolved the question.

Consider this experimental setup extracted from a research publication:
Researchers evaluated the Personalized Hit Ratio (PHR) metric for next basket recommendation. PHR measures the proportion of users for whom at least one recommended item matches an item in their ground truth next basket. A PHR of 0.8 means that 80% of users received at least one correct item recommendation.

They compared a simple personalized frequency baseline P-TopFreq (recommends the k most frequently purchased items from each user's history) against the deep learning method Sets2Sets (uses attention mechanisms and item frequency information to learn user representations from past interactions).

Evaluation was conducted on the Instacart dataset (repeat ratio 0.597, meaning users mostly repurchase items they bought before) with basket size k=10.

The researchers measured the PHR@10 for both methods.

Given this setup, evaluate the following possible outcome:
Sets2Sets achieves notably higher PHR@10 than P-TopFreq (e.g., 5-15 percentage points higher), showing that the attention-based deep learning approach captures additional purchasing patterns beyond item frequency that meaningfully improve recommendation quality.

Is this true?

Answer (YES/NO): NO